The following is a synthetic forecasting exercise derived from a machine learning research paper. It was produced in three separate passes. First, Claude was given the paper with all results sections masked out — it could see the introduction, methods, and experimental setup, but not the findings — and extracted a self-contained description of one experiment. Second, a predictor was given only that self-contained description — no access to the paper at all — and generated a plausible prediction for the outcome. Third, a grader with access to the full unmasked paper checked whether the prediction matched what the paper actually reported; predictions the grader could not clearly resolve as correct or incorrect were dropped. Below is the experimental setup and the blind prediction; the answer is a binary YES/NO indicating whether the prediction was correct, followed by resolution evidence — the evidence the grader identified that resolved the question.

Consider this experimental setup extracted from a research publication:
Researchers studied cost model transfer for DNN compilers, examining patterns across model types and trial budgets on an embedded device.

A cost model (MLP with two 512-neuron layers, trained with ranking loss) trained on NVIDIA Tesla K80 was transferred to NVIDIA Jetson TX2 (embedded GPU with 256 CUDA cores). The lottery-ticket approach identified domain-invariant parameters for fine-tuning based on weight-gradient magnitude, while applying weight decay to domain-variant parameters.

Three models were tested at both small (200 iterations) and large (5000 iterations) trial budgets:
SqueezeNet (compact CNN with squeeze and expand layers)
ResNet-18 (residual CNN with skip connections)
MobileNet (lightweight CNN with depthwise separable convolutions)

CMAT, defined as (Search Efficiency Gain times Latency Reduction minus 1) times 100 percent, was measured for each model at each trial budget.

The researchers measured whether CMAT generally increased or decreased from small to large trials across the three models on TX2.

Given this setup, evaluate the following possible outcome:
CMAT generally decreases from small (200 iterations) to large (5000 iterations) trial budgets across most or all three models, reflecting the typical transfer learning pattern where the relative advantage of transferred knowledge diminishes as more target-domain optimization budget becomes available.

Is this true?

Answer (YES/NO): YES